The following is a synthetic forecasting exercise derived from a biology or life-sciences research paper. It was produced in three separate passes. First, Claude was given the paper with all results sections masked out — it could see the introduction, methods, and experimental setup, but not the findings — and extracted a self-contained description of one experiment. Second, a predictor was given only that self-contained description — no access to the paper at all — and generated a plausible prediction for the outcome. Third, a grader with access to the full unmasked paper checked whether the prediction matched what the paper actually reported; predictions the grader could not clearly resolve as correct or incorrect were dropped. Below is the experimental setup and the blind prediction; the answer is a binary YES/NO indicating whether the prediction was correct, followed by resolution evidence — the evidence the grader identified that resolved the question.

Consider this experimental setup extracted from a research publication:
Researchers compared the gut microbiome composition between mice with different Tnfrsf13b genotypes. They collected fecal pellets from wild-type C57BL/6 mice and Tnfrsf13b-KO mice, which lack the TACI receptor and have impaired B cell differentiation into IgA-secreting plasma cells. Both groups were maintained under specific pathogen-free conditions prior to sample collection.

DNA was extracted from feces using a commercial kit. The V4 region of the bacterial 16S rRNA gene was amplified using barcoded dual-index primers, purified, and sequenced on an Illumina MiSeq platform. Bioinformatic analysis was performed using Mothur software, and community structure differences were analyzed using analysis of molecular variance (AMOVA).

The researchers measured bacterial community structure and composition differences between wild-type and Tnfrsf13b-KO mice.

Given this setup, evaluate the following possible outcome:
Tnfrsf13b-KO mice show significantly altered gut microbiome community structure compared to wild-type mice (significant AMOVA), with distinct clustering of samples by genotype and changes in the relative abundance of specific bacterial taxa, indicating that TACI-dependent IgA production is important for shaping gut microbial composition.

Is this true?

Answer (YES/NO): YES